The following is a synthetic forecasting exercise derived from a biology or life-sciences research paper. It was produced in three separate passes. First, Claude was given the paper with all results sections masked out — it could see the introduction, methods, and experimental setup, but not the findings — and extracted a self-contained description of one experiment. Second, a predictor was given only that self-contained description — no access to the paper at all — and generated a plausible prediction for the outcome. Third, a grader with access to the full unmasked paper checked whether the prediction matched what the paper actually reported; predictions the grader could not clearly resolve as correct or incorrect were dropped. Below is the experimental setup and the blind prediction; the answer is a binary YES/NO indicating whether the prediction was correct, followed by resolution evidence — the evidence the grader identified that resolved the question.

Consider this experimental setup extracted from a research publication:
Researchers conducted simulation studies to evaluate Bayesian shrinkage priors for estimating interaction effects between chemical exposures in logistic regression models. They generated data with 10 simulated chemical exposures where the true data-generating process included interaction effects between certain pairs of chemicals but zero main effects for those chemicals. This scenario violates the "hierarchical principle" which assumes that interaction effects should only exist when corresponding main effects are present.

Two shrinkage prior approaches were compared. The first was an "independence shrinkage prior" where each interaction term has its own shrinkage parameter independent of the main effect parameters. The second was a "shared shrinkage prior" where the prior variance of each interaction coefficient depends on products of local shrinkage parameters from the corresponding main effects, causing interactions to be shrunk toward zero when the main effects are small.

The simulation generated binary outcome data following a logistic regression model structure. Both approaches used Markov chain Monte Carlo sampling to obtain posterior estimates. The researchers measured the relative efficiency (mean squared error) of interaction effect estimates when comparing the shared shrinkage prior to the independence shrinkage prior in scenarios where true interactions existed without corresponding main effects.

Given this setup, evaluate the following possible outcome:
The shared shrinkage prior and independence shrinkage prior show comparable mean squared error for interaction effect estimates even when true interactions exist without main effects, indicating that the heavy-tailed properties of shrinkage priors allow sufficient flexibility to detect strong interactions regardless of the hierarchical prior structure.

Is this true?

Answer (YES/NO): NO